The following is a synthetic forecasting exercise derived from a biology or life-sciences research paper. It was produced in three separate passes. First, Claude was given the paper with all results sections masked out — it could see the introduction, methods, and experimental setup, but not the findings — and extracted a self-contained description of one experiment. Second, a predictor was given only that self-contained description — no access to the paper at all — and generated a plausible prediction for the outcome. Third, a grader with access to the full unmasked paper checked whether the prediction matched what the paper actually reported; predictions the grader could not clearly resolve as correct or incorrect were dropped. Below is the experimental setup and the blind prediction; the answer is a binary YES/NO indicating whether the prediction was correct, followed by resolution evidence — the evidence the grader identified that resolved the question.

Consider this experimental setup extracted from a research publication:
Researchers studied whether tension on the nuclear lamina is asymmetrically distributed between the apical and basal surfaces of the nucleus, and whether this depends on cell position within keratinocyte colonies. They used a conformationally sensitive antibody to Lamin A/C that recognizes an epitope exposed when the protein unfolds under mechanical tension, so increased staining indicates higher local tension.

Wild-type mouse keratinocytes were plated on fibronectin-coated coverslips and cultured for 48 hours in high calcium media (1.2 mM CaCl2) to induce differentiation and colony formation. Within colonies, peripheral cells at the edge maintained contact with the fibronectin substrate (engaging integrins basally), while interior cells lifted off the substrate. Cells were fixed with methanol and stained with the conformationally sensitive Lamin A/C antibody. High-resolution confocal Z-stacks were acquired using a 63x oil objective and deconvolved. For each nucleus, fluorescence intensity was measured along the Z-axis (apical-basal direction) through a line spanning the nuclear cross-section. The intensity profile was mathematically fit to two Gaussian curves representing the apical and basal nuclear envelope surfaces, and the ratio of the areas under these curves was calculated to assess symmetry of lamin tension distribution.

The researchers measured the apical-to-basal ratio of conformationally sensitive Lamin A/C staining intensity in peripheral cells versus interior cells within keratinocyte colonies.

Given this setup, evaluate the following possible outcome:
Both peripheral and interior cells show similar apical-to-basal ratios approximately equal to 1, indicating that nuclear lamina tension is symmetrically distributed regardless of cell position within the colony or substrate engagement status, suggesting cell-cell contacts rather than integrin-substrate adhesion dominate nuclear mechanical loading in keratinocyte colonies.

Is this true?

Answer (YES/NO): NO